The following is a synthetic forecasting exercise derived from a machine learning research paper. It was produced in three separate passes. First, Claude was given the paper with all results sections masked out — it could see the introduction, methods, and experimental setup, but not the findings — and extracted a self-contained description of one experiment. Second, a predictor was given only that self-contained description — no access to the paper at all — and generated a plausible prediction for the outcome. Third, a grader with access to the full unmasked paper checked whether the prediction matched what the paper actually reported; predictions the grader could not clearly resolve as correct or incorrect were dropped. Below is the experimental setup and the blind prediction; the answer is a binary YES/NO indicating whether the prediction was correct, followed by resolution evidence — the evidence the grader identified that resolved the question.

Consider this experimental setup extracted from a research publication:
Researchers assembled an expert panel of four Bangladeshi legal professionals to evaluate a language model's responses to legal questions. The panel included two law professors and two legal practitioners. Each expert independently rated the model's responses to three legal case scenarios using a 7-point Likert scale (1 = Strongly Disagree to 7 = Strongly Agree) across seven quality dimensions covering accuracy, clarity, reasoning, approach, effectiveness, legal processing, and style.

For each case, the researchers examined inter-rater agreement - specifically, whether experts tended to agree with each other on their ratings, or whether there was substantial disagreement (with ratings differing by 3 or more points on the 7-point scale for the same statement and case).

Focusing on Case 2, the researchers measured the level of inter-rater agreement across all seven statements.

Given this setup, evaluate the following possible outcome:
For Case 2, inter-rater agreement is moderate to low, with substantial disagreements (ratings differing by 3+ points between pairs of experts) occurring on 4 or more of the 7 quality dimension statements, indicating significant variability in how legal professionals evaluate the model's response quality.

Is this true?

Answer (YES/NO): NO